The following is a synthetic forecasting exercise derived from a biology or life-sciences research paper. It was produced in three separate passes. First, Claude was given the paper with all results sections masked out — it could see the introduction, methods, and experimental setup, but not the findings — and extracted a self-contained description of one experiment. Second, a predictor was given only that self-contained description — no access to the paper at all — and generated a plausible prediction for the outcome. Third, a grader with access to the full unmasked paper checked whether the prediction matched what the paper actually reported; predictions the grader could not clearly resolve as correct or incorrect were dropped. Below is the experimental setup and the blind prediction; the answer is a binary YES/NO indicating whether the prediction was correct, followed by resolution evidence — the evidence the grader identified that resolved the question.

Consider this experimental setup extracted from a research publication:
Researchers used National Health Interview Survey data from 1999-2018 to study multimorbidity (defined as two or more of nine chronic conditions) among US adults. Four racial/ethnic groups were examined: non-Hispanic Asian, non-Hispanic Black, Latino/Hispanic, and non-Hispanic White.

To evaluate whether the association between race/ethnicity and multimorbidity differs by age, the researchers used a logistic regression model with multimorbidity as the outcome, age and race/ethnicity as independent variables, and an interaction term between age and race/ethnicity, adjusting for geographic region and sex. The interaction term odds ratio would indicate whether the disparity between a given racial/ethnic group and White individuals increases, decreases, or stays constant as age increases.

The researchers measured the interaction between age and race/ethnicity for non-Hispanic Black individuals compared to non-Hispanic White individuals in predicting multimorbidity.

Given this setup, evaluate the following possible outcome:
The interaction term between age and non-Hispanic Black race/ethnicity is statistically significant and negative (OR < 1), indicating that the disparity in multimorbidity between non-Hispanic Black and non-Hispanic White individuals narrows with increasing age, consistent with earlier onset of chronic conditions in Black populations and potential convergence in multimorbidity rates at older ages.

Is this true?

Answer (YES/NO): NO